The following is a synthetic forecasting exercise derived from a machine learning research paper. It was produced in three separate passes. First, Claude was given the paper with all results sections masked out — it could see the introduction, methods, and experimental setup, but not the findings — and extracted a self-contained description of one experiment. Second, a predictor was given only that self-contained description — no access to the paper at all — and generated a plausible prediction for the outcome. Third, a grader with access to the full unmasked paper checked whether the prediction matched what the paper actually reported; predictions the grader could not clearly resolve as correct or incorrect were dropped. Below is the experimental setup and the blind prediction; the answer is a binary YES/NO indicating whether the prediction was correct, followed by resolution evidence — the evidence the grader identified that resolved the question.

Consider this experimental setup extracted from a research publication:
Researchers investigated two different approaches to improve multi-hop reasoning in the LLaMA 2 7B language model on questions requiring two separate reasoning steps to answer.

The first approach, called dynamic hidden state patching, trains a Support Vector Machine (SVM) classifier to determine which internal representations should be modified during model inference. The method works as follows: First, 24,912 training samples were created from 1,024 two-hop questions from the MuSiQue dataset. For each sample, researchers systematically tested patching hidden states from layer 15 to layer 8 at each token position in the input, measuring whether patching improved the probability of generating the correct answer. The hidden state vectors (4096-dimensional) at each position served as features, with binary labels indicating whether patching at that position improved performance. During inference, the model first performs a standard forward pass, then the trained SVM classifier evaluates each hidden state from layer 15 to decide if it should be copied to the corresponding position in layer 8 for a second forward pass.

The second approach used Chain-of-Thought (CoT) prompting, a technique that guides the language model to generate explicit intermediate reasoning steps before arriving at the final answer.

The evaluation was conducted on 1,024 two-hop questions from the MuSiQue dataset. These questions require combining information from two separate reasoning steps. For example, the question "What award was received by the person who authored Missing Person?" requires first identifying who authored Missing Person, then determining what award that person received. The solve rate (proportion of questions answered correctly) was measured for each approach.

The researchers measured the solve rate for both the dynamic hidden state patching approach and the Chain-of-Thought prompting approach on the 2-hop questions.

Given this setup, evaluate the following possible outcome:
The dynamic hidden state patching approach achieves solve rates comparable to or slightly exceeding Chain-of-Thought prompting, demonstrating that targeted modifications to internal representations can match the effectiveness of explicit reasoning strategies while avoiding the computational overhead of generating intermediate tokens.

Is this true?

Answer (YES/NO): NO